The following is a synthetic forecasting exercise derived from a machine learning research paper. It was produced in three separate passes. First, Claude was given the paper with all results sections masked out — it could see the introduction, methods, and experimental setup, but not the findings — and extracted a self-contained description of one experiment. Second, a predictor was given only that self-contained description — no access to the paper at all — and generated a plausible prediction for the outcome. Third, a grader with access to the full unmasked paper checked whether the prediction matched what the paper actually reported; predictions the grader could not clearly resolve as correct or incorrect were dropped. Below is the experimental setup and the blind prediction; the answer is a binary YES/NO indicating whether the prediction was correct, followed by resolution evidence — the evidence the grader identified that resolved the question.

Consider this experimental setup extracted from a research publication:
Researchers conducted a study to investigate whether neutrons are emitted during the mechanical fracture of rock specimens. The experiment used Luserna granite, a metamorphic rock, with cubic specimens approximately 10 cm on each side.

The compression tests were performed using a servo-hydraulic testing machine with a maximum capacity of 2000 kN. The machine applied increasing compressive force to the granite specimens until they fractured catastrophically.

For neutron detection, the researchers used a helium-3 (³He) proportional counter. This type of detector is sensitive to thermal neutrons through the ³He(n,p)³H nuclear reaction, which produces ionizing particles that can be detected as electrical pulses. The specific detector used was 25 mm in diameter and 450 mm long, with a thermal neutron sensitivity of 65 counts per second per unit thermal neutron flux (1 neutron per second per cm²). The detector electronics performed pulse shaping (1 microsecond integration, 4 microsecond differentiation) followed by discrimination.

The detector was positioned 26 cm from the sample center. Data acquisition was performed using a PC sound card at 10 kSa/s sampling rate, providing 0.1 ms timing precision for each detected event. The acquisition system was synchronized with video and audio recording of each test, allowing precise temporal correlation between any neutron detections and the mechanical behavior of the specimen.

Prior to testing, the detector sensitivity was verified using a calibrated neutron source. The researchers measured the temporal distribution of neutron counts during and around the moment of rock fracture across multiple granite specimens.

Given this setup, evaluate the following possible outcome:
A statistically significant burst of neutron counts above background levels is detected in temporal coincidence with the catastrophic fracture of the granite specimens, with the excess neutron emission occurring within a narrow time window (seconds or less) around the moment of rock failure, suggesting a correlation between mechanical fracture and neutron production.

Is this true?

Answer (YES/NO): NO